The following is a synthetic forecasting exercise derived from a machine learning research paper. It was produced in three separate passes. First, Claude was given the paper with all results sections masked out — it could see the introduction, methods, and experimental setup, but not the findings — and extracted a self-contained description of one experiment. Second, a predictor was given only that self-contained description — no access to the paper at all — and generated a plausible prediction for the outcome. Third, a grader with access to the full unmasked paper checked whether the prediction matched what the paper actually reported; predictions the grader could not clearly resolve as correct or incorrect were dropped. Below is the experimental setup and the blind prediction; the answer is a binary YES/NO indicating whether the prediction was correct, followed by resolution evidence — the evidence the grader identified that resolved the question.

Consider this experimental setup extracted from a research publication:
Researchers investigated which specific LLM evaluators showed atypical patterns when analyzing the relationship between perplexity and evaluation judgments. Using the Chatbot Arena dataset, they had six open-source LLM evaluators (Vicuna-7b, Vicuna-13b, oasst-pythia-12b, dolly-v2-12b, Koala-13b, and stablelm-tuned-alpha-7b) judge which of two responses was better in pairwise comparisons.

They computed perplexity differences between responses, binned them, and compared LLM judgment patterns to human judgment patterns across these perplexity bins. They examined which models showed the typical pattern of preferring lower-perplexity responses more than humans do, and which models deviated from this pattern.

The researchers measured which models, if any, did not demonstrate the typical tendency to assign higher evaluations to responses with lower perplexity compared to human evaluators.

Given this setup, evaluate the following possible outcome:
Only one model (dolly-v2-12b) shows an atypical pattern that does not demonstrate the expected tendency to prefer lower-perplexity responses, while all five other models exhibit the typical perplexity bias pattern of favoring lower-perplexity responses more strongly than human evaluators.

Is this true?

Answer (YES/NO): NO